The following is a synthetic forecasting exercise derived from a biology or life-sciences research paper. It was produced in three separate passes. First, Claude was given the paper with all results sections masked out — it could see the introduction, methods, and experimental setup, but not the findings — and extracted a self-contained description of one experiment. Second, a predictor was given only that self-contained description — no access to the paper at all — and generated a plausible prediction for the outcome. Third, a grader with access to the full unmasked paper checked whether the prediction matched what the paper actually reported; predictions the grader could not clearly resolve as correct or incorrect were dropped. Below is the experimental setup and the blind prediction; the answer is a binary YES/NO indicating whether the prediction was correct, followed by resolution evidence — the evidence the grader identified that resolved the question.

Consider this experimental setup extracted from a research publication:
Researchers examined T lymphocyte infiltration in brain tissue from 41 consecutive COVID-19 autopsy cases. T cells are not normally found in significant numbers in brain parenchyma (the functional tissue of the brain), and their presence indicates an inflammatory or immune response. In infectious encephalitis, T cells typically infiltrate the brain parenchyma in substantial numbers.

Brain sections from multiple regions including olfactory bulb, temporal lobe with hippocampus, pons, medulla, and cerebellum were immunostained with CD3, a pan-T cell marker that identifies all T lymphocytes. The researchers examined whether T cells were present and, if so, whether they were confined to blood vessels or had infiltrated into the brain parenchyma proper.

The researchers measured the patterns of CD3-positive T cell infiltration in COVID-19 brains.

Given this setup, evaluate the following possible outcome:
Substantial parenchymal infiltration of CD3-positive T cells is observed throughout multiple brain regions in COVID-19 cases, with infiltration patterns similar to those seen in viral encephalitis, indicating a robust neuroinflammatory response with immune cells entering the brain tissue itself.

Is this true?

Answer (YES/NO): NO